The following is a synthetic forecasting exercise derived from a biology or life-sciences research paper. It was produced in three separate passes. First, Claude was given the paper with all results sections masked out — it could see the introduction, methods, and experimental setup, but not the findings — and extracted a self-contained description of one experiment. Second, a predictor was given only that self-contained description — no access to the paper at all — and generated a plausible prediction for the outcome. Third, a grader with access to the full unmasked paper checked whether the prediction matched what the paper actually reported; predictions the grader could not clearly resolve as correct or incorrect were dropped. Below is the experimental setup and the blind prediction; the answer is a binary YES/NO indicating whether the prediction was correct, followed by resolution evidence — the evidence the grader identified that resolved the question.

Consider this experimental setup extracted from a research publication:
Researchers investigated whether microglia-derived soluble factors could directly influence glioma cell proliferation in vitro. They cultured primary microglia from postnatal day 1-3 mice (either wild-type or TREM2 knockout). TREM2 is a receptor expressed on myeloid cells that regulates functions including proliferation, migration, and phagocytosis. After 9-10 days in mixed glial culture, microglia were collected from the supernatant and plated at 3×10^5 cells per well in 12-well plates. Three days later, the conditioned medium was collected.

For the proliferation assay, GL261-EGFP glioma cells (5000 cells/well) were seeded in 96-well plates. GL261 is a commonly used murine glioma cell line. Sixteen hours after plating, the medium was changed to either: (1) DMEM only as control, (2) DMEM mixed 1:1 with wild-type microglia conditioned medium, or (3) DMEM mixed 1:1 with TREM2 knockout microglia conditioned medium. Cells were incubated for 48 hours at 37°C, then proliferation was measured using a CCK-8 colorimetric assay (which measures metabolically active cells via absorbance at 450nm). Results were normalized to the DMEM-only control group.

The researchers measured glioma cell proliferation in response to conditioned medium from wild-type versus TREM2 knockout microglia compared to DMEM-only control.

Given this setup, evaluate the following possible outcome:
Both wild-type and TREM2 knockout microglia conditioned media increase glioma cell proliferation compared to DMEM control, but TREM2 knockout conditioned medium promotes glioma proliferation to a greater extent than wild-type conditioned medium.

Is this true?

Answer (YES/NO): NO